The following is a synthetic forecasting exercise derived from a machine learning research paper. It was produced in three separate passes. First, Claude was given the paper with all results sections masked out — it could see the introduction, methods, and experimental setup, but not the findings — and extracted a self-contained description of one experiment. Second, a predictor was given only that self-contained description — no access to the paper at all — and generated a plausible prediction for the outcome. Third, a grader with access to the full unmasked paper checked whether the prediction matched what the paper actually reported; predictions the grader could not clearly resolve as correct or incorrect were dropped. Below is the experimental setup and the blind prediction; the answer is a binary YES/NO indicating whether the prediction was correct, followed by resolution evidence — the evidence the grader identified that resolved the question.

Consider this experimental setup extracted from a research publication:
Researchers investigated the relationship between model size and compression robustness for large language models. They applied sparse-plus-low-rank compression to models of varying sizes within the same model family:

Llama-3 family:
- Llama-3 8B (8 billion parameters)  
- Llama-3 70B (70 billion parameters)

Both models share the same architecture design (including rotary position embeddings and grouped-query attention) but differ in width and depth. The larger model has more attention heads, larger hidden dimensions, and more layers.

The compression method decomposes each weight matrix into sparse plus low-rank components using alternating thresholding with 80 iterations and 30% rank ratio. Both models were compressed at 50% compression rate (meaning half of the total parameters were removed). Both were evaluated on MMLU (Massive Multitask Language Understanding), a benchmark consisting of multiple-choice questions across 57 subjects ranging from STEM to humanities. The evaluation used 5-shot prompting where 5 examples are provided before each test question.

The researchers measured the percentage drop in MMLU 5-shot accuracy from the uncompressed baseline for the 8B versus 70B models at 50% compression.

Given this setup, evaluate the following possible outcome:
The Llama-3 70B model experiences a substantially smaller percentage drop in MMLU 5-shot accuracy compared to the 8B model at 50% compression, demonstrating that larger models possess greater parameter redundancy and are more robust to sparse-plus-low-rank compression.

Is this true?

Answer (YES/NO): YES